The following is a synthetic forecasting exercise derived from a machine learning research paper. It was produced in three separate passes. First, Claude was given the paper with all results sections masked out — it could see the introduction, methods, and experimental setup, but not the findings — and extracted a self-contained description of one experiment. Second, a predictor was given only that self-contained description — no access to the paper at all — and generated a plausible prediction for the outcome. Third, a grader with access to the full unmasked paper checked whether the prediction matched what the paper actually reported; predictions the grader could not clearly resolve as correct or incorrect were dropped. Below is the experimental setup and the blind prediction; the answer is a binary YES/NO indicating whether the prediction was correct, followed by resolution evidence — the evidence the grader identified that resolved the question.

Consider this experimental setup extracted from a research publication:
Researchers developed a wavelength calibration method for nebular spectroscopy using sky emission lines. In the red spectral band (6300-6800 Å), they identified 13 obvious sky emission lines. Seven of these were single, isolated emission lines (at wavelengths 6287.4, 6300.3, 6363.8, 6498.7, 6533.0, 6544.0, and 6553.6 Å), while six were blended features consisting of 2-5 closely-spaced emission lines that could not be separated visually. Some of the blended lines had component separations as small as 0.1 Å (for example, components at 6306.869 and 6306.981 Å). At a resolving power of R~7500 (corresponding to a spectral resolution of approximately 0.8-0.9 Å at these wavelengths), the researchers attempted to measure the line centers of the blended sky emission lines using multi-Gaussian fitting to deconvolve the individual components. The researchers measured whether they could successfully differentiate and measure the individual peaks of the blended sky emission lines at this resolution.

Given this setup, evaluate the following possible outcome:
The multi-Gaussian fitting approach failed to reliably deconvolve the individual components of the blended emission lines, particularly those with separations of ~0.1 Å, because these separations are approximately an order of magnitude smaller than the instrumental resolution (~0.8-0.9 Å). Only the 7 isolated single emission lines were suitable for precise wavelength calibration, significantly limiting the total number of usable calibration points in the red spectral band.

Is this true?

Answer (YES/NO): YES